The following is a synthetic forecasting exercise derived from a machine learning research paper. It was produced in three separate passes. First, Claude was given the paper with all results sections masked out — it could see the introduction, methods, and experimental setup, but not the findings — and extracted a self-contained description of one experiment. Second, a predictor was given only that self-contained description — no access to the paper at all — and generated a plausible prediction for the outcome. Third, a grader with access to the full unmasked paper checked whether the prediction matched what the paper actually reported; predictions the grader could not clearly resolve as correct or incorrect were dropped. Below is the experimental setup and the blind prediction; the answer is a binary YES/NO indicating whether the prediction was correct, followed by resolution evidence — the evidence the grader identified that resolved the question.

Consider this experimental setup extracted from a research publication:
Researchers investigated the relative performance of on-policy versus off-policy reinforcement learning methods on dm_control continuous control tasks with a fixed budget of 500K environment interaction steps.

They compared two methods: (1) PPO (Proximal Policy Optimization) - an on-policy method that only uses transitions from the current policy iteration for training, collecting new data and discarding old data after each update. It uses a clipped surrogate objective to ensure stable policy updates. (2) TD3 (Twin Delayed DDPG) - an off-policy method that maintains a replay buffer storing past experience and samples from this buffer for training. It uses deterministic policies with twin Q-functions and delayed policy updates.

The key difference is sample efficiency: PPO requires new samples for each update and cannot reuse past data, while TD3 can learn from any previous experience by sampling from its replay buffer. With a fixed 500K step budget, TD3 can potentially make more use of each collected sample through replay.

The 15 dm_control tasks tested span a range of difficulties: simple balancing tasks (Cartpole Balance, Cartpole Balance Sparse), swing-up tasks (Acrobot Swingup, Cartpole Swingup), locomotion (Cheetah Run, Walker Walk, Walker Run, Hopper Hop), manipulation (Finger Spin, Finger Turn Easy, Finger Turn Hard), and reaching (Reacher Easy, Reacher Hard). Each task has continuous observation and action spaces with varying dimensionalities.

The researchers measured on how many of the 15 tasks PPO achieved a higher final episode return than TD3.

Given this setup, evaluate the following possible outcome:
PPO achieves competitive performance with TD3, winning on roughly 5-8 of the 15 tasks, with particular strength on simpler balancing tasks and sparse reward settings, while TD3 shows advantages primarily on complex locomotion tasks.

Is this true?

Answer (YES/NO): NO